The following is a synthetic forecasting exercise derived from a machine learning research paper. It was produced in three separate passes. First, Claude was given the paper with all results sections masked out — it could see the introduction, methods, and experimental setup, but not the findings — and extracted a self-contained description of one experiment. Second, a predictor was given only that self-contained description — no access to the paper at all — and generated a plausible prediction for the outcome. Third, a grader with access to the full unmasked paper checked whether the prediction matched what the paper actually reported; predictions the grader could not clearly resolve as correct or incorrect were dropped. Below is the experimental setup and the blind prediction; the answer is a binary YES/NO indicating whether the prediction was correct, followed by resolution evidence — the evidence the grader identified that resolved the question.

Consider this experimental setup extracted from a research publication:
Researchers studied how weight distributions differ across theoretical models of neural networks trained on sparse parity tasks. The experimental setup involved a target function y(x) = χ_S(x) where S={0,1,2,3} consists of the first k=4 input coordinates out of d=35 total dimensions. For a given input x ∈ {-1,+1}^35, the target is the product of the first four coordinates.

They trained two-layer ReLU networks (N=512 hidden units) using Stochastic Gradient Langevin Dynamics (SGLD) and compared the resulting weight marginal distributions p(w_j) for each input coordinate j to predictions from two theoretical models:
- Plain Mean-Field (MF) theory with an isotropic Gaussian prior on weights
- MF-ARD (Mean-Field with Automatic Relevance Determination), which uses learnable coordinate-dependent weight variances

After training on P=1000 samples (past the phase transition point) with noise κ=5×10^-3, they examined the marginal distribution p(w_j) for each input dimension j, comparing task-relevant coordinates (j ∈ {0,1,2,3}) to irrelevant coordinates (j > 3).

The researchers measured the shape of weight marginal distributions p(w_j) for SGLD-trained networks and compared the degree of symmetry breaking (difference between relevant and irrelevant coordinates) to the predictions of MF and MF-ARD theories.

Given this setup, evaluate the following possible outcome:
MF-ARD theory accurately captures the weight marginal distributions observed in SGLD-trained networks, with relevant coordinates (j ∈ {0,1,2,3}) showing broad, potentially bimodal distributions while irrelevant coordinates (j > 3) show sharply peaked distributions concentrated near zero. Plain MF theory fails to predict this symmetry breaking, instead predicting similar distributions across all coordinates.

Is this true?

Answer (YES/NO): NO